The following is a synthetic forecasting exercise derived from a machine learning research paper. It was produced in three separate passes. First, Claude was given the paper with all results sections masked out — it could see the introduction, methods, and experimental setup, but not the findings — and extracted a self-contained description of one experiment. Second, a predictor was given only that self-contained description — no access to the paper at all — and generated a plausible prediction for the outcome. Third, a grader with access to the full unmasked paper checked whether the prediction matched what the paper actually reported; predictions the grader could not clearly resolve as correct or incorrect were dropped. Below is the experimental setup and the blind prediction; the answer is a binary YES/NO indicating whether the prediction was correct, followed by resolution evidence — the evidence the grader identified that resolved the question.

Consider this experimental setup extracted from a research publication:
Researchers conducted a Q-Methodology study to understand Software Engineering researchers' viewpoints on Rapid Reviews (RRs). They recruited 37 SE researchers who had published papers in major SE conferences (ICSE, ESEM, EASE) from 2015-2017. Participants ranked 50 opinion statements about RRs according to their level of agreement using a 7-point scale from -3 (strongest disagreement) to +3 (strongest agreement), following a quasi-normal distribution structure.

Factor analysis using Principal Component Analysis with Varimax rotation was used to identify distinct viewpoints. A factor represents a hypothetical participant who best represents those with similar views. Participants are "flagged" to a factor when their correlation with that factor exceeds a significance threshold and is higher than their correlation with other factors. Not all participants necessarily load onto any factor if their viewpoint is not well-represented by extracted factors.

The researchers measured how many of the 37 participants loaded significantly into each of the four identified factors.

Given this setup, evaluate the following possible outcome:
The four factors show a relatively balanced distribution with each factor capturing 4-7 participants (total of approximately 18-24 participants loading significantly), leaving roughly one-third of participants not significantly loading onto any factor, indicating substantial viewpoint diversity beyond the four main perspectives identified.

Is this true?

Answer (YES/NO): NO